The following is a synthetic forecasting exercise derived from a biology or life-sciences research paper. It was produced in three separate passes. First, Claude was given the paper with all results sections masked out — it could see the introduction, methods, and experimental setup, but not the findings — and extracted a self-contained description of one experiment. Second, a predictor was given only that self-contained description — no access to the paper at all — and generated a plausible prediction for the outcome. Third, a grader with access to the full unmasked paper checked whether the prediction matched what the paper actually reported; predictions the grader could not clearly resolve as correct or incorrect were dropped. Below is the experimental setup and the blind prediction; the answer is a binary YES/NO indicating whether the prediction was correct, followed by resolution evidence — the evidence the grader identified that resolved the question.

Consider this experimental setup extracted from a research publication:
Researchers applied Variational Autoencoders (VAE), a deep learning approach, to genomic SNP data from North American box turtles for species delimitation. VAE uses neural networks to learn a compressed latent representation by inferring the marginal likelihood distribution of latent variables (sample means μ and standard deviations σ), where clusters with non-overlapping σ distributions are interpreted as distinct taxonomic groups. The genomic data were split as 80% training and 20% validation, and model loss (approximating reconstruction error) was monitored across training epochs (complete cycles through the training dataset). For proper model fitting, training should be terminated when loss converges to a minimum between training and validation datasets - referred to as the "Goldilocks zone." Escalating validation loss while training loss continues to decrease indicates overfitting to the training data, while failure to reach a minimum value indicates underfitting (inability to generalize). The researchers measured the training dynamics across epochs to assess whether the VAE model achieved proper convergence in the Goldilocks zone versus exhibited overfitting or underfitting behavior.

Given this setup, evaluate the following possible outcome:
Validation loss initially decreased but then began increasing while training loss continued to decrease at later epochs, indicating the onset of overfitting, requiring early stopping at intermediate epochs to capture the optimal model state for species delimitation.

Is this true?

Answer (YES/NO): YES